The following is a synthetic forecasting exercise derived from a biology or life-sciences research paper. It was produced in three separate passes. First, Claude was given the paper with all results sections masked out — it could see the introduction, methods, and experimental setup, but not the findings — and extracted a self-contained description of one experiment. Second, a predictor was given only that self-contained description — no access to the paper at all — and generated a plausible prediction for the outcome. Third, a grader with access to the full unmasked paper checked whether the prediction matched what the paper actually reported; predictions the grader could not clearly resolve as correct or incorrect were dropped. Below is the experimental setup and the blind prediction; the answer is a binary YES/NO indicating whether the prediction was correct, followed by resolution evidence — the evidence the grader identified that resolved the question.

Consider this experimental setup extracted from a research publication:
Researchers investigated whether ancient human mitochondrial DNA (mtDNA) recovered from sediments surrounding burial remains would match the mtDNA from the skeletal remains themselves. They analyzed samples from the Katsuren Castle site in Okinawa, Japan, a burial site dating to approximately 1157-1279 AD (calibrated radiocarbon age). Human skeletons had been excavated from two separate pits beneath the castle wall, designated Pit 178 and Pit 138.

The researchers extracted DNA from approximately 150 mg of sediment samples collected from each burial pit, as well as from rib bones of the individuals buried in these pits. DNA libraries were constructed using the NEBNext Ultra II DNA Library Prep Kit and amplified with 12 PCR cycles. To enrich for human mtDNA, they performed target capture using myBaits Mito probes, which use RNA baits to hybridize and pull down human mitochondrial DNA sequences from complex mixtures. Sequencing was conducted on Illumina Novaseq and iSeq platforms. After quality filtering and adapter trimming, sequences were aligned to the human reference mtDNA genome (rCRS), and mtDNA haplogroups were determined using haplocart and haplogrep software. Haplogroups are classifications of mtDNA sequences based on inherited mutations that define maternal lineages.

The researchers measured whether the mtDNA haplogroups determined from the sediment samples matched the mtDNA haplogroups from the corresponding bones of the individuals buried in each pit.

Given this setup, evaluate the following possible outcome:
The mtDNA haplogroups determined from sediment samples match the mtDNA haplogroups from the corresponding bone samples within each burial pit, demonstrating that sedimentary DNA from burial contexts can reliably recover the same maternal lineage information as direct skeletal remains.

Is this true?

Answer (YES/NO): YES